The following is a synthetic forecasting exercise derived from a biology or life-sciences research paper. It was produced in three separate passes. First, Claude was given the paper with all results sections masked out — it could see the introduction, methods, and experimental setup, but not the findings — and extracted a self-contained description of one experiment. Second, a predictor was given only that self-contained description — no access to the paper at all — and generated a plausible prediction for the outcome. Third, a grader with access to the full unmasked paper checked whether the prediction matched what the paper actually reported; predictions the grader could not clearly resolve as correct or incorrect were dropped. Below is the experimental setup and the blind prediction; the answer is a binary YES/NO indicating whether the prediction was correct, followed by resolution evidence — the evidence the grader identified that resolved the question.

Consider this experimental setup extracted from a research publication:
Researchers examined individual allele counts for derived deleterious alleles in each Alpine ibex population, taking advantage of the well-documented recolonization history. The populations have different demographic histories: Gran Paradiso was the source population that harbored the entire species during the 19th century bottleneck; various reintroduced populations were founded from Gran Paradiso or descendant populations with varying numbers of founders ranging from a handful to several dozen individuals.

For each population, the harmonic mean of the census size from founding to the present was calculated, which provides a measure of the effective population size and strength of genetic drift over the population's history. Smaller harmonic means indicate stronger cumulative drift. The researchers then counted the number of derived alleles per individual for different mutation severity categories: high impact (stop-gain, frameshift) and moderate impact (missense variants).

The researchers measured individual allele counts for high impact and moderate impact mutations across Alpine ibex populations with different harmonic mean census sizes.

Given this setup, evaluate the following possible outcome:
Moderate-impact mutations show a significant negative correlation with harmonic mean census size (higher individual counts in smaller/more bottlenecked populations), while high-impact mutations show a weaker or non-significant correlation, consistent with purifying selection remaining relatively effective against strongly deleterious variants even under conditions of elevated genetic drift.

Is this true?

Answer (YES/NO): YES